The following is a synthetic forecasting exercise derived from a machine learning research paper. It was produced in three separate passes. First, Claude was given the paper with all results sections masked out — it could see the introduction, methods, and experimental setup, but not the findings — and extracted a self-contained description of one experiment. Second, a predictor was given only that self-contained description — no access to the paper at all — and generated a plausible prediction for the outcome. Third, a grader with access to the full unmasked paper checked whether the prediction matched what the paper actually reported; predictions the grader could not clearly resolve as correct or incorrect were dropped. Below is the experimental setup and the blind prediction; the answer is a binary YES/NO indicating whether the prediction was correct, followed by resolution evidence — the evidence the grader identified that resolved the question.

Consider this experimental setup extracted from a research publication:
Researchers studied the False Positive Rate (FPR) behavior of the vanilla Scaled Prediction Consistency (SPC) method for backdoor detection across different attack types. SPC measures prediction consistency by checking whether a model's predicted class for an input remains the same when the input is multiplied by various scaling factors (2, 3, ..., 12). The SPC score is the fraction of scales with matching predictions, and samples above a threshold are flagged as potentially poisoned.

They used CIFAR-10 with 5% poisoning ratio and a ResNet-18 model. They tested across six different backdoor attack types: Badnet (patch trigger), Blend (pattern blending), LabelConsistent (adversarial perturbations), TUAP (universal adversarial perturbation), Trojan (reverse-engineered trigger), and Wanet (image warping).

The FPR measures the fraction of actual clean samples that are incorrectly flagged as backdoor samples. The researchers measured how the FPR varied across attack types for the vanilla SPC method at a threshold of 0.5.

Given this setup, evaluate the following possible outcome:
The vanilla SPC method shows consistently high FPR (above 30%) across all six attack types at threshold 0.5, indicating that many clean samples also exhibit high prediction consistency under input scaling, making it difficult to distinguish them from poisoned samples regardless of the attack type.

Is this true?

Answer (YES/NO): NO